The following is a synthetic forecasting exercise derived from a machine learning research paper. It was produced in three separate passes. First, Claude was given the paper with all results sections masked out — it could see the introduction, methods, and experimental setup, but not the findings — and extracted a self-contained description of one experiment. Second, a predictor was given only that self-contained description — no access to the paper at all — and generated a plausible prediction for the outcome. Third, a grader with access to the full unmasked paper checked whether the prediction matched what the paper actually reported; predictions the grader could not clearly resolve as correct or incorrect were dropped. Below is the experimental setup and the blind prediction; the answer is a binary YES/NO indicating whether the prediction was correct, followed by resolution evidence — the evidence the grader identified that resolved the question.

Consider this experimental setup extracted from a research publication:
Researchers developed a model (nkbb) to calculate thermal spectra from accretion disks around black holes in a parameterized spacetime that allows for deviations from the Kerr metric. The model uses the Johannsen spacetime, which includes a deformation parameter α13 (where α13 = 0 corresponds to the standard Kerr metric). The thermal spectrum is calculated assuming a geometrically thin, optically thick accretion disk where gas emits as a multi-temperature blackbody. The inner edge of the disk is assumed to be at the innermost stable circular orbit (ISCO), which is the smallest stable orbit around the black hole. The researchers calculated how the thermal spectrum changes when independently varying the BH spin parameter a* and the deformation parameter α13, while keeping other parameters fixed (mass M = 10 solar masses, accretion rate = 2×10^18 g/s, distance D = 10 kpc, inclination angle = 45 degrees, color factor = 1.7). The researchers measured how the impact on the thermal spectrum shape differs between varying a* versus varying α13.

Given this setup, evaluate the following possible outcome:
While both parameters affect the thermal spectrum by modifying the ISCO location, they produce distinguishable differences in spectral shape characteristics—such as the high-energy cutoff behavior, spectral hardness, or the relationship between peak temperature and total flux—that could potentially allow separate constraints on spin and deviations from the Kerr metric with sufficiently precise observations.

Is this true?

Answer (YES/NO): NO